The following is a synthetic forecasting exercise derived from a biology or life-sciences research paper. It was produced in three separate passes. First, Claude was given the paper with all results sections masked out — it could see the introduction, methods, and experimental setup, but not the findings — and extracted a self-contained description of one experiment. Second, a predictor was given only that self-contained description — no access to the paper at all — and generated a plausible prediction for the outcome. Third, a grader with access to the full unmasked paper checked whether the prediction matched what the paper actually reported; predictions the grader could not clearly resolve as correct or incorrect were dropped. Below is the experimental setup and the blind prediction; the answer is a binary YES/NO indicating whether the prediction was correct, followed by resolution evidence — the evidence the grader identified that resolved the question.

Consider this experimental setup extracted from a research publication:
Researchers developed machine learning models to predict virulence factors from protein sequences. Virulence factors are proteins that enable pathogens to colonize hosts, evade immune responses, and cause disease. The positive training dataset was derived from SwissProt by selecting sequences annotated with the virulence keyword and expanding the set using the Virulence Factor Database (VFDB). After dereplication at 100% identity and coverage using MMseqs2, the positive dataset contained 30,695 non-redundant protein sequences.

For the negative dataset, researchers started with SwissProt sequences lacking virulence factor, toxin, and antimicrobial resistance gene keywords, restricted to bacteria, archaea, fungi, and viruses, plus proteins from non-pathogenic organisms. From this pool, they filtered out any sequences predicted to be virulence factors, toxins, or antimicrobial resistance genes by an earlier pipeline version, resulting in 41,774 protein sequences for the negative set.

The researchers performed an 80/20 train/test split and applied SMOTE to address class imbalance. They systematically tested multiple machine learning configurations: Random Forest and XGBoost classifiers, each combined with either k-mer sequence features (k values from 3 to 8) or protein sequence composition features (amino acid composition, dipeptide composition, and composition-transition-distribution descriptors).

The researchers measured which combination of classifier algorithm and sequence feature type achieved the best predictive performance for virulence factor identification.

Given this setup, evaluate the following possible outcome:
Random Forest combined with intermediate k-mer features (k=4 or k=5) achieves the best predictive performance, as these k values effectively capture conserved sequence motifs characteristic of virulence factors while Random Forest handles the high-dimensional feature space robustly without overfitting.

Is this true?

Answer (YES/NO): NO